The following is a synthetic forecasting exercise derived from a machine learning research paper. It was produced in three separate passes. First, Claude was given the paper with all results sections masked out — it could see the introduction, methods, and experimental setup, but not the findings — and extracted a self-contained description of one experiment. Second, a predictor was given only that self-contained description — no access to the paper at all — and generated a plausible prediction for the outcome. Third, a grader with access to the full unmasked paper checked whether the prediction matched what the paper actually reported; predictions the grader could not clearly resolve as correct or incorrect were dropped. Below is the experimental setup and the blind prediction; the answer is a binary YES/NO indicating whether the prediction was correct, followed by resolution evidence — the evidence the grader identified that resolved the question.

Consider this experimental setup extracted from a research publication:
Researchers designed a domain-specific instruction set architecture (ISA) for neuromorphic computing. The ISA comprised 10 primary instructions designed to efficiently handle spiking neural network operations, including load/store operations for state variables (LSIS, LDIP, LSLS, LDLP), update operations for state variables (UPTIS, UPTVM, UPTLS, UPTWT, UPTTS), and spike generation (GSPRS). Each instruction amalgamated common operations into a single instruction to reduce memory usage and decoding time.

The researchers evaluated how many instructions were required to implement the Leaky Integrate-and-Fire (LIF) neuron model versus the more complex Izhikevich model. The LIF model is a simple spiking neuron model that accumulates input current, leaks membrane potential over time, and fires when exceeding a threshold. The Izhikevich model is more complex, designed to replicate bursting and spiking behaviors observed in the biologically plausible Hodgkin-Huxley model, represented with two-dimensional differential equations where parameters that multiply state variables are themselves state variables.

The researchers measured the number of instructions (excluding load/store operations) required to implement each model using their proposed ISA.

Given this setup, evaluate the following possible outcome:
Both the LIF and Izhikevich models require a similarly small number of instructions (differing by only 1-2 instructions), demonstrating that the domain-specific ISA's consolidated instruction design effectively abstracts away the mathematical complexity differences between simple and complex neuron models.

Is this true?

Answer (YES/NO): NO